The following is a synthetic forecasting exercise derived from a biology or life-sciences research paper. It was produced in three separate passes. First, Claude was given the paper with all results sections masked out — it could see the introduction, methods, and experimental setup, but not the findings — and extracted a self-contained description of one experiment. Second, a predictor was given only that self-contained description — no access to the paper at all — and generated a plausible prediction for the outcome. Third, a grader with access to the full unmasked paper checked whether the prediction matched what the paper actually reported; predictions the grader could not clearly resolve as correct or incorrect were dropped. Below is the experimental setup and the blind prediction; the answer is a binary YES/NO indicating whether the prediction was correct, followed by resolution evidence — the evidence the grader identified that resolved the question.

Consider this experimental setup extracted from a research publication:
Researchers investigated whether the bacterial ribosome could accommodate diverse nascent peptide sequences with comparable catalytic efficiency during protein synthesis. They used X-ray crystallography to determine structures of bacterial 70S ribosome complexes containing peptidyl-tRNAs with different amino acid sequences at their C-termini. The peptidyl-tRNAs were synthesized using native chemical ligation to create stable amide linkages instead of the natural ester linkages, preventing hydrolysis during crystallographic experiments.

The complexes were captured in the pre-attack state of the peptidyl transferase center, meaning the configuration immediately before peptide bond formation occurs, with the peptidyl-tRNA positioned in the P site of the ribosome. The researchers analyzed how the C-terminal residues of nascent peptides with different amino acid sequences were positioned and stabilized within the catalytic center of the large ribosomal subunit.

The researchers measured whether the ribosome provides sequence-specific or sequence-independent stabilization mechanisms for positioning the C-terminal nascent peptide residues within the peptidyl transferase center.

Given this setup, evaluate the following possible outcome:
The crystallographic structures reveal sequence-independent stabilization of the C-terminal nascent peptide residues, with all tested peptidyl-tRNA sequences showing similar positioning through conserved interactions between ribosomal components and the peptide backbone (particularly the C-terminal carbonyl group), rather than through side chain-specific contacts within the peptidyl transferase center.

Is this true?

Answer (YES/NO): YES